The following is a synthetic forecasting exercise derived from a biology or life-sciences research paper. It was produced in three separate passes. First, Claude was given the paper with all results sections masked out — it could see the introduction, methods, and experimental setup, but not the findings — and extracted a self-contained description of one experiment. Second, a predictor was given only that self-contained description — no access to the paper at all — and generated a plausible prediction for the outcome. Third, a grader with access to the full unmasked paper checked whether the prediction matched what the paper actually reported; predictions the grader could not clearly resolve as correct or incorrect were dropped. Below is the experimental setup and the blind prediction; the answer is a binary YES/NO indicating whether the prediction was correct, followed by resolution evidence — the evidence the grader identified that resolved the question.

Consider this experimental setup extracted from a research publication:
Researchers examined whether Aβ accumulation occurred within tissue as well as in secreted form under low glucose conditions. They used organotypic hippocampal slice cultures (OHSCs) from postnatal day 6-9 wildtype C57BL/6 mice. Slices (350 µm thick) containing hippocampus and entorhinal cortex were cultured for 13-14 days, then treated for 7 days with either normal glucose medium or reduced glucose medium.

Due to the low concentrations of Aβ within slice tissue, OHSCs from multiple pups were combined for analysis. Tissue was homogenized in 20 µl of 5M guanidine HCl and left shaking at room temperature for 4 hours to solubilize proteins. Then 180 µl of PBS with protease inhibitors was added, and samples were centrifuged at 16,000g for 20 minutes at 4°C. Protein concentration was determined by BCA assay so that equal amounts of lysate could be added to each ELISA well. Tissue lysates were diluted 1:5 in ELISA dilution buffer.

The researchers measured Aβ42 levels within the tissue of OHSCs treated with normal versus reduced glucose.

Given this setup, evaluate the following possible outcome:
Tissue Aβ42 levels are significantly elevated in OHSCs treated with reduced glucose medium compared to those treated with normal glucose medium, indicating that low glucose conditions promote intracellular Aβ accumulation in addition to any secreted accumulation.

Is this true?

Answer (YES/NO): YES